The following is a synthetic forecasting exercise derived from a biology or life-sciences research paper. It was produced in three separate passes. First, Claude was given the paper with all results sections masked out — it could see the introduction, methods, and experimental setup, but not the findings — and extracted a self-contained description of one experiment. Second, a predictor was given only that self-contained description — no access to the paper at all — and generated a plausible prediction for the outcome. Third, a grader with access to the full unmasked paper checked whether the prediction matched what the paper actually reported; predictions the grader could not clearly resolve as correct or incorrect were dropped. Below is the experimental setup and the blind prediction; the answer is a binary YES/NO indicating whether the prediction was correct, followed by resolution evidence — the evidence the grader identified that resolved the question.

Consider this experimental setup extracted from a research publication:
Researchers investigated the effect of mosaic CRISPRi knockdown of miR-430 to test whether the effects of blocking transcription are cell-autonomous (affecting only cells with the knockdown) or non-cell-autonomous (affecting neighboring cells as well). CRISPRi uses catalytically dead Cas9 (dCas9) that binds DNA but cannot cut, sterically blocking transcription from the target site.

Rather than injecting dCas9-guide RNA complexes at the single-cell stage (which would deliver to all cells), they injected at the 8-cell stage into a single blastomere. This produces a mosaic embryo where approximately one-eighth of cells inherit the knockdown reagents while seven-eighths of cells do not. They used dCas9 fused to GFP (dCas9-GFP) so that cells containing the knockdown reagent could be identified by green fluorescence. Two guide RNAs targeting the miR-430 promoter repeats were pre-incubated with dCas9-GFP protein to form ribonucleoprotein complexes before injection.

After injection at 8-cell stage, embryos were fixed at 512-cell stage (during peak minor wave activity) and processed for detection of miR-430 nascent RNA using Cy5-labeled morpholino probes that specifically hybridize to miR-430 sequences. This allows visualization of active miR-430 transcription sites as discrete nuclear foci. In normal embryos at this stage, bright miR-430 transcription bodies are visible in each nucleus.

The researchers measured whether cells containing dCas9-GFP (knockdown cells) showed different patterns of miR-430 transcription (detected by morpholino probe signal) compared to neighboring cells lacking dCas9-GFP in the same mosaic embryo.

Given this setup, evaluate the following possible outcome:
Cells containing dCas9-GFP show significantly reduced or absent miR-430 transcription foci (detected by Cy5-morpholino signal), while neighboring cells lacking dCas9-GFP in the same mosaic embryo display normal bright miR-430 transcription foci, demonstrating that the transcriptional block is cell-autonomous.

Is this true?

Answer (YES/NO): YES